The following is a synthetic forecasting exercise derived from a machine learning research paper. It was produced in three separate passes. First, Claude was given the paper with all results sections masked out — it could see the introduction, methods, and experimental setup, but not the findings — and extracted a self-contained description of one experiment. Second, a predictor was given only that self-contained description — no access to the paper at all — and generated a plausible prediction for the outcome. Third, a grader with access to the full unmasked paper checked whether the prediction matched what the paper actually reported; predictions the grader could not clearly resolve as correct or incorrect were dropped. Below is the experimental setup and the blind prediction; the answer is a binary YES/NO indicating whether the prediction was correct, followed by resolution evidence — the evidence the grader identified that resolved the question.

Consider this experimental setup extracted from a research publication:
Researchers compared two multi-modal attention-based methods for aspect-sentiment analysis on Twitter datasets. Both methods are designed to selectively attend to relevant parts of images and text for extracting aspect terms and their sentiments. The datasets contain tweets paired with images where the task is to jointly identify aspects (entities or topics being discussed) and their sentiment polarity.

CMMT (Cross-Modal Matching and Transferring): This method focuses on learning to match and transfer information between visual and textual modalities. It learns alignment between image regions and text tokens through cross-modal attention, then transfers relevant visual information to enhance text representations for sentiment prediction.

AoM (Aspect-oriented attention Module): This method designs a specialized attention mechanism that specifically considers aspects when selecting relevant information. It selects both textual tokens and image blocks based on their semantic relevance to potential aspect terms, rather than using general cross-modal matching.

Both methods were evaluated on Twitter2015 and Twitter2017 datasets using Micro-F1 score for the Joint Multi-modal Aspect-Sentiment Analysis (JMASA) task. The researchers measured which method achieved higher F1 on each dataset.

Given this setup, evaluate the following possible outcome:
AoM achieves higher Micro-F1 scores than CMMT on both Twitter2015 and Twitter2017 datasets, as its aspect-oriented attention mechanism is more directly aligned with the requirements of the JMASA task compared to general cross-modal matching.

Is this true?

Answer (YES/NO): YES